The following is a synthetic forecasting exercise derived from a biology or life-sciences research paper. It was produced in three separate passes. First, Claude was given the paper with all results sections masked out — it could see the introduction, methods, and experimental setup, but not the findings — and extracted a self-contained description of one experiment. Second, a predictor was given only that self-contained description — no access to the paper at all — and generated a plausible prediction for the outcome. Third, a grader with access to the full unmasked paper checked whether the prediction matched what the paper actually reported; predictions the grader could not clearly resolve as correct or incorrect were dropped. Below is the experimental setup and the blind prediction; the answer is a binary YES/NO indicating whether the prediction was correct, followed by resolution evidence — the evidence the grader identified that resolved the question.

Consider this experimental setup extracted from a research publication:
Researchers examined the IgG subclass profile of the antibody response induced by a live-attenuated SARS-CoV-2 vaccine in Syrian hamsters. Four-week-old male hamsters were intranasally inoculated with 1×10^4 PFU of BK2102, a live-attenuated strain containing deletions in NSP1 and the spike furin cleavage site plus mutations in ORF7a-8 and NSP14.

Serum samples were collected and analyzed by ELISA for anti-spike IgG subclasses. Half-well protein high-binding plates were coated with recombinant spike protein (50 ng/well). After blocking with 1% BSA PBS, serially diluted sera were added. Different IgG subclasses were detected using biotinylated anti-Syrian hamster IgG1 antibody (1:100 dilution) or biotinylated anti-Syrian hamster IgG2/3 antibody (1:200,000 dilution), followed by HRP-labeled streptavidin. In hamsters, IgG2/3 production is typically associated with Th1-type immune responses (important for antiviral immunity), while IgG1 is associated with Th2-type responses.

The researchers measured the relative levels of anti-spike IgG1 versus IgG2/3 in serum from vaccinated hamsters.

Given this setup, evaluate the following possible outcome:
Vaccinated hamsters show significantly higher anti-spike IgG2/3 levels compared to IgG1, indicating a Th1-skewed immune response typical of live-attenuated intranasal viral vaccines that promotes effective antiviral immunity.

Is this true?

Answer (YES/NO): YES